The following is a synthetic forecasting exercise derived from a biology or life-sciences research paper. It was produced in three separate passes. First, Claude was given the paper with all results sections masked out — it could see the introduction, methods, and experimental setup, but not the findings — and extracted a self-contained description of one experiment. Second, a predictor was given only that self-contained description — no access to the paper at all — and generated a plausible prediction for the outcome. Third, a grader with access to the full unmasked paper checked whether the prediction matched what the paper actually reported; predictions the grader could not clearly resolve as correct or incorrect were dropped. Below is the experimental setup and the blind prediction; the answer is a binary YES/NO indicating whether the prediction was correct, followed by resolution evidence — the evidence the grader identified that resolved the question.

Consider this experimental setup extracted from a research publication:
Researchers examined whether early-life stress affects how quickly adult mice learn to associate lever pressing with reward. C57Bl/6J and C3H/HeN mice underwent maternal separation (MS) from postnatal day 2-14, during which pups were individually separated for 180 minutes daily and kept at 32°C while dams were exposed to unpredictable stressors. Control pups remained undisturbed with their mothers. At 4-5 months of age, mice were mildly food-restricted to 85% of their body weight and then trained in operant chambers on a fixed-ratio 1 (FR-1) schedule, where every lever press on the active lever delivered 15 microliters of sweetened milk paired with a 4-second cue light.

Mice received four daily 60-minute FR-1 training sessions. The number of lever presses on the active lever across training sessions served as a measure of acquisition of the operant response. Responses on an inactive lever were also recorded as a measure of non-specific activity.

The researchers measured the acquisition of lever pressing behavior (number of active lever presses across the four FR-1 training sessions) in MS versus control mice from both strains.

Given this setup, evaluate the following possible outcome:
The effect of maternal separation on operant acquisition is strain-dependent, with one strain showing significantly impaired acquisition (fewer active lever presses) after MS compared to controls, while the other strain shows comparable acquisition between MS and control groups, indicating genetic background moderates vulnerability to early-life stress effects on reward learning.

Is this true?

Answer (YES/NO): NO